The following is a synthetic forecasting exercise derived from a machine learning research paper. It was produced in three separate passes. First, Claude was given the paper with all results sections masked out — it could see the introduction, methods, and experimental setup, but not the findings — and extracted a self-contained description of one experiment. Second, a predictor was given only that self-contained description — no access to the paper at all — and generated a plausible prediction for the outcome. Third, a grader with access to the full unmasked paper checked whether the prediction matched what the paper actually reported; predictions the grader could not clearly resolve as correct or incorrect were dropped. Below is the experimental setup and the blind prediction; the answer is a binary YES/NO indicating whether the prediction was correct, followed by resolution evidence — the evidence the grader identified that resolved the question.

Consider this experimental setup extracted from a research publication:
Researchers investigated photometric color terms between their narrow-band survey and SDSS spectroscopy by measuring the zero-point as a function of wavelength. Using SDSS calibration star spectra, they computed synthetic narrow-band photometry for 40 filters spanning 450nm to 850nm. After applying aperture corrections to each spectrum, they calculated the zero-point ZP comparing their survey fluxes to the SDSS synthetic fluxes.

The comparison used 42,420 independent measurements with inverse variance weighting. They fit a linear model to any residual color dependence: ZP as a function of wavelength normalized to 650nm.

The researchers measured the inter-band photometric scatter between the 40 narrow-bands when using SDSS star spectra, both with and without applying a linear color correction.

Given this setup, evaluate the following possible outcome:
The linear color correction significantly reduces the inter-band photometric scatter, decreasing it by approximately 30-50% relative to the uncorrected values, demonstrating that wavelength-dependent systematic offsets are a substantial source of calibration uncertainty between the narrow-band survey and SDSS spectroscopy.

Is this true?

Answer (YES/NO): NO